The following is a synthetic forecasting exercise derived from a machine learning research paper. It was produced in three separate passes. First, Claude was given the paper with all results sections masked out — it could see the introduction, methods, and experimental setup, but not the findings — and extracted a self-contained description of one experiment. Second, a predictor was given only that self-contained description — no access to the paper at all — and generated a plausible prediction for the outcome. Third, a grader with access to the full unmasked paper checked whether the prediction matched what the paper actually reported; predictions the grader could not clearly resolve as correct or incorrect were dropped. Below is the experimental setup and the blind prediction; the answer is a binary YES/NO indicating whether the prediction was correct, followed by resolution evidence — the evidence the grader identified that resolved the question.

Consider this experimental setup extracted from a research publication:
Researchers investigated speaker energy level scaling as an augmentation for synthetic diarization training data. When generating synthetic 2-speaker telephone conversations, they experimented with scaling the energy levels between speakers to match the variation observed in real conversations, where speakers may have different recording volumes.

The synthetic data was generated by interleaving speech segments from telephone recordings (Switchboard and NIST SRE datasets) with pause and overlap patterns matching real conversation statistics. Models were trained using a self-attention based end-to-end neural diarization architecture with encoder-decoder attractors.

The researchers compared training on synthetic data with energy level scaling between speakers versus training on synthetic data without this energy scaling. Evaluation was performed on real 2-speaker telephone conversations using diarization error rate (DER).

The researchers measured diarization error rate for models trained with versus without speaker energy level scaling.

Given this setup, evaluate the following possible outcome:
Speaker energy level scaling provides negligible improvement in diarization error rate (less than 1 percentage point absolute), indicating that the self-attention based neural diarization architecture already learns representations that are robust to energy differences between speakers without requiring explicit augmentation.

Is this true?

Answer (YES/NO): YES